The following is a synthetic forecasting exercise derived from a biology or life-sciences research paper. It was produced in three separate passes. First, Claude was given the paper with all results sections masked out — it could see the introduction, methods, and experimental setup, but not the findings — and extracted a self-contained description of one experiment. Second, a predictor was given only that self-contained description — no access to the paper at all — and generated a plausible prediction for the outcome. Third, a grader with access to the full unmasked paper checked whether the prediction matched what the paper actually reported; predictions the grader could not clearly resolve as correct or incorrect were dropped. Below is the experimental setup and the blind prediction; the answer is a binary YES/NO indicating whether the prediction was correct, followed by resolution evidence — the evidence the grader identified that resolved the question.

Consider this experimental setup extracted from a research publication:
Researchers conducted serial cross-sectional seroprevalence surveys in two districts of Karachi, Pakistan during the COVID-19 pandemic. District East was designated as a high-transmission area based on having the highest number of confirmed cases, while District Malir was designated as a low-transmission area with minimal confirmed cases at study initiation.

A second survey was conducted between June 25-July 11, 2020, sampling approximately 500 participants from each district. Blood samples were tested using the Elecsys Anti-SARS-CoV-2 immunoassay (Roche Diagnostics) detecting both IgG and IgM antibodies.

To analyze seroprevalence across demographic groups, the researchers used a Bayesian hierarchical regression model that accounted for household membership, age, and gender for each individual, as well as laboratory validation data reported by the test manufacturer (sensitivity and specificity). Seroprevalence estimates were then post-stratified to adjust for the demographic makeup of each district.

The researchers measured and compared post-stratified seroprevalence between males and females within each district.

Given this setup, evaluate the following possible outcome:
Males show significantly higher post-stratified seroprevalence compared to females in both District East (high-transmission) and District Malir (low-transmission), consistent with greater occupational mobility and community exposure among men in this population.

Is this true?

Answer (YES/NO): NO